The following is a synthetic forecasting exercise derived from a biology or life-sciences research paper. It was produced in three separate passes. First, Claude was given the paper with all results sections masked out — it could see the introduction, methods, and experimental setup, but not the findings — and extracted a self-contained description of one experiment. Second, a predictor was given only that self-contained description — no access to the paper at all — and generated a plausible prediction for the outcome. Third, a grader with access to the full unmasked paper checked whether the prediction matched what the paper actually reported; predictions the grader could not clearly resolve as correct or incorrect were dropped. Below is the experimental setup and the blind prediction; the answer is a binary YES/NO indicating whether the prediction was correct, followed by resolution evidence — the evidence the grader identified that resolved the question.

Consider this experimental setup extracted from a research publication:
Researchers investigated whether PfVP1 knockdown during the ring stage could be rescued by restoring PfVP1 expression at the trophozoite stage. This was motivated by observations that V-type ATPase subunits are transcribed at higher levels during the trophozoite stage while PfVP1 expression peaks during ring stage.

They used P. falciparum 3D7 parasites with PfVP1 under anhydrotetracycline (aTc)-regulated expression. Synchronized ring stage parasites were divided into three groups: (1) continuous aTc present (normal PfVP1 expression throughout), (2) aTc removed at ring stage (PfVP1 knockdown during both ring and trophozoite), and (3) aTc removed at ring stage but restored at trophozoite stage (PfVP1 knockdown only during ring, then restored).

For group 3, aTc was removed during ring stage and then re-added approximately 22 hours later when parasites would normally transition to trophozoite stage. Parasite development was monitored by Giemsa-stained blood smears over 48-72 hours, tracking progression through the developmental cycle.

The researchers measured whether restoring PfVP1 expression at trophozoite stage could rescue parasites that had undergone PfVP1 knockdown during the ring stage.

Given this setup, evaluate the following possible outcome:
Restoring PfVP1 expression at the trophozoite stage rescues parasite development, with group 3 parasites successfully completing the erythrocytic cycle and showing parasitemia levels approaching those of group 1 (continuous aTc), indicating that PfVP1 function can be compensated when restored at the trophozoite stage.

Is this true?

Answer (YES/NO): YES